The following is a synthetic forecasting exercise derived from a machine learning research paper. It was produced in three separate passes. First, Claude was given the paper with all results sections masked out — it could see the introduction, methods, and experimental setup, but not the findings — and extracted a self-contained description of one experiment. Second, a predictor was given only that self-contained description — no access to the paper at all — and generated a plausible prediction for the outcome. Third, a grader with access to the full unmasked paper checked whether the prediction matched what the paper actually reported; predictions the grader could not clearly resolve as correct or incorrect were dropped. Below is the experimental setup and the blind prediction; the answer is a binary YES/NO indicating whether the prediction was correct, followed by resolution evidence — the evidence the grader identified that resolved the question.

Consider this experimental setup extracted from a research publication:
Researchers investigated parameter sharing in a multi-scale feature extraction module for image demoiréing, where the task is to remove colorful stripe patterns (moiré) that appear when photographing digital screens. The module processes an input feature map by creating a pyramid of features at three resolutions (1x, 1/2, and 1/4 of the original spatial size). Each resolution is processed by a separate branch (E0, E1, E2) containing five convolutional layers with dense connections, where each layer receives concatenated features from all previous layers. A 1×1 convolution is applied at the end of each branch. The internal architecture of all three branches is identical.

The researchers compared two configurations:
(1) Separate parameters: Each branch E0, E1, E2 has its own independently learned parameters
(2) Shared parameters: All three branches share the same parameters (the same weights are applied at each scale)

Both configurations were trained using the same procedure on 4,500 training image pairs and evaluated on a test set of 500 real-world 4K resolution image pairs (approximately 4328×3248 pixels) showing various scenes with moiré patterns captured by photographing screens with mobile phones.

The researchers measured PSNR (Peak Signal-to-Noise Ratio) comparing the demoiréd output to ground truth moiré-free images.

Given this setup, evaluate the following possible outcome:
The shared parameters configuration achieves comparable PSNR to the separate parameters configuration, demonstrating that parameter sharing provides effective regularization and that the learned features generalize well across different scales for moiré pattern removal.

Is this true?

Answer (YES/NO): YES